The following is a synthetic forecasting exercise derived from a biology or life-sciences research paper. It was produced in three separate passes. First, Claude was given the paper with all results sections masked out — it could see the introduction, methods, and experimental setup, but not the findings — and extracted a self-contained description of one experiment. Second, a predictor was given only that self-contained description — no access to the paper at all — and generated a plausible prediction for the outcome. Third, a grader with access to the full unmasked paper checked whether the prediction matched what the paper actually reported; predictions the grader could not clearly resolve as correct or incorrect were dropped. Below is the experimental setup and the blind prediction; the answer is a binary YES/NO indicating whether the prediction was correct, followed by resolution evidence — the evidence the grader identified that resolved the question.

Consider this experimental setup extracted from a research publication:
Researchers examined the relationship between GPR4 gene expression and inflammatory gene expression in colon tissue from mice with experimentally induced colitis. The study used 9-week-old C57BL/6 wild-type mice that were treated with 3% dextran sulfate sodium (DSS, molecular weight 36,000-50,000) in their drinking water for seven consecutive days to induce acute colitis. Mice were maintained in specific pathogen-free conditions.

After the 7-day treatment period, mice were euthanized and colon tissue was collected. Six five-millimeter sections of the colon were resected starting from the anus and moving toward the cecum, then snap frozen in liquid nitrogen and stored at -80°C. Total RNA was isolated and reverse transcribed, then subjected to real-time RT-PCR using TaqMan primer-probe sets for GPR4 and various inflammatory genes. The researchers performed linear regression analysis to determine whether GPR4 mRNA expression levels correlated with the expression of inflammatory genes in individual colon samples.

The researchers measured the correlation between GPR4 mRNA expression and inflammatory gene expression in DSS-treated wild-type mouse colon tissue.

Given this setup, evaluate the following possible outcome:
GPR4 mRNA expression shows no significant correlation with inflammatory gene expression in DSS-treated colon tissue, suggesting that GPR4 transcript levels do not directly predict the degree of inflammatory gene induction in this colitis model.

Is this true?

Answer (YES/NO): NO